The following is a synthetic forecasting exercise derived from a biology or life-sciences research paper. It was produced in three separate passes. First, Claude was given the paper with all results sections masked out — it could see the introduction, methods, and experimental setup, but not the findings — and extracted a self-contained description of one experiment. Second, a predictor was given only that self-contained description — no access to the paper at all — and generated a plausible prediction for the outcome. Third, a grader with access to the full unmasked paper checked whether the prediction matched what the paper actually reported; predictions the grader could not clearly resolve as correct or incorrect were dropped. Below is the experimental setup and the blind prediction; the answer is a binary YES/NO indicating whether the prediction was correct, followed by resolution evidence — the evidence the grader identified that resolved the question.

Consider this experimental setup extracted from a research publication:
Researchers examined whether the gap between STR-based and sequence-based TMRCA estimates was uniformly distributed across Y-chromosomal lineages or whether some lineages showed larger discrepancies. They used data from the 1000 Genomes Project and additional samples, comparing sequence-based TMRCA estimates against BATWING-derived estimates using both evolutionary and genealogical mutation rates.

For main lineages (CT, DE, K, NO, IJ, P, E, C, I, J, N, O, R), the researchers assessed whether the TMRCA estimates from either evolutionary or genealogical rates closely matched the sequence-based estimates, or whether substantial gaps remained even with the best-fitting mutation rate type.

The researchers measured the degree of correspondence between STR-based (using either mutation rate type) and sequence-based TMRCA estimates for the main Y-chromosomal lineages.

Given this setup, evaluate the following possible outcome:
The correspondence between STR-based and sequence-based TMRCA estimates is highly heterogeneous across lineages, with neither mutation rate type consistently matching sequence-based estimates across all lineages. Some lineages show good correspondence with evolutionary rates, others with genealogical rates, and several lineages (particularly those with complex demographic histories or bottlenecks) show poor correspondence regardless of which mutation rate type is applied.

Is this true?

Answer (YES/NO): NO